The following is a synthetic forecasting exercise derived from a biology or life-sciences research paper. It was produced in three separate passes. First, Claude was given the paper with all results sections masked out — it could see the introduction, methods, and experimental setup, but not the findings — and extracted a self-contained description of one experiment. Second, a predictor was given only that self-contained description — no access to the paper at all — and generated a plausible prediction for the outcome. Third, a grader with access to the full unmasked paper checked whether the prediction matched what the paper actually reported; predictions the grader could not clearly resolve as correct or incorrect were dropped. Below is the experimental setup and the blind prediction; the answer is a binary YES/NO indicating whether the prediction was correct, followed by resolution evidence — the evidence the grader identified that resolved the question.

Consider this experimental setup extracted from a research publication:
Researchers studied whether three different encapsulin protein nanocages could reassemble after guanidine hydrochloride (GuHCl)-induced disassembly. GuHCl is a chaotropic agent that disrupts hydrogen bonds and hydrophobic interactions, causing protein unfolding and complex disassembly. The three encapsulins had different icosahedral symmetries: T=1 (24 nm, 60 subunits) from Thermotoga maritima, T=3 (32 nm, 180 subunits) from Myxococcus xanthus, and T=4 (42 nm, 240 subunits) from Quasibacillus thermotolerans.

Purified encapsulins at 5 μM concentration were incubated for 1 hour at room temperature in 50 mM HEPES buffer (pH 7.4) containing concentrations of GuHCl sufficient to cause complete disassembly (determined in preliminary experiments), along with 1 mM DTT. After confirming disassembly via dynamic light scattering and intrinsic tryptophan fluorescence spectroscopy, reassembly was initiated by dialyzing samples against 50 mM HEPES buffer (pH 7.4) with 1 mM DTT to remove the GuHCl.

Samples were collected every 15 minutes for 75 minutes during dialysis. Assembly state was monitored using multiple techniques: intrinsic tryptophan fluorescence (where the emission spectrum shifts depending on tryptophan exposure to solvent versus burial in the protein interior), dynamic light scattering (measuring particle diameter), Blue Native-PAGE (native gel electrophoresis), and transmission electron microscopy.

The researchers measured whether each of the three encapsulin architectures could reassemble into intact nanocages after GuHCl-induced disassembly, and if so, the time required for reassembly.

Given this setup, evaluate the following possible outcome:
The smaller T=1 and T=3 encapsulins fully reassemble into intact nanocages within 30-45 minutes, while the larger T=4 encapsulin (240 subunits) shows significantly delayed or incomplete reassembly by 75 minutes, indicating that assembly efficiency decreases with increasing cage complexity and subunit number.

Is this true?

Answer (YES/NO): NO